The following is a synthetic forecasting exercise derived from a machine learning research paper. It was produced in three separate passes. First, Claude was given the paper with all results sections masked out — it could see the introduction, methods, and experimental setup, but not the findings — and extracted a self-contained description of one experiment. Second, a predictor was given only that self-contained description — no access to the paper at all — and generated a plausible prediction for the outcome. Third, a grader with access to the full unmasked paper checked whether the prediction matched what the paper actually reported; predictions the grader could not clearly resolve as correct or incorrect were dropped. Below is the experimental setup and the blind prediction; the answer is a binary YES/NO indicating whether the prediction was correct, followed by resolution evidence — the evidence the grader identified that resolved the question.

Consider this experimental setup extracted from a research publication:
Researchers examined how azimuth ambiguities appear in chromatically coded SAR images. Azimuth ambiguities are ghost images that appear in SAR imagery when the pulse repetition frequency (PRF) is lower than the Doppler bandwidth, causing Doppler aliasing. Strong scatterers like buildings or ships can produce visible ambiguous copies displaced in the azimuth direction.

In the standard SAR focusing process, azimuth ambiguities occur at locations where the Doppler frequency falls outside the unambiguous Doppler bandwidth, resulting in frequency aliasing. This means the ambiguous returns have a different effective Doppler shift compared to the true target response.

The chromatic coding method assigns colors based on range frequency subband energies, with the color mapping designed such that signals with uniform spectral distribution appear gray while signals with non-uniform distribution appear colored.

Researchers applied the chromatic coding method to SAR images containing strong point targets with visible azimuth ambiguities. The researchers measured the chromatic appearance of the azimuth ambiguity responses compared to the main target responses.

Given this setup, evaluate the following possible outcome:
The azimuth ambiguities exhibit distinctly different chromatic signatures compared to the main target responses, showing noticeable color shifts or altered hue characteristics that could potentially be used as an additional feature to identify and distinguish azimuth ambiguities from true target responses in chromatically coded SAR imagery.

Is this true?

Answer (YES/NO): YES